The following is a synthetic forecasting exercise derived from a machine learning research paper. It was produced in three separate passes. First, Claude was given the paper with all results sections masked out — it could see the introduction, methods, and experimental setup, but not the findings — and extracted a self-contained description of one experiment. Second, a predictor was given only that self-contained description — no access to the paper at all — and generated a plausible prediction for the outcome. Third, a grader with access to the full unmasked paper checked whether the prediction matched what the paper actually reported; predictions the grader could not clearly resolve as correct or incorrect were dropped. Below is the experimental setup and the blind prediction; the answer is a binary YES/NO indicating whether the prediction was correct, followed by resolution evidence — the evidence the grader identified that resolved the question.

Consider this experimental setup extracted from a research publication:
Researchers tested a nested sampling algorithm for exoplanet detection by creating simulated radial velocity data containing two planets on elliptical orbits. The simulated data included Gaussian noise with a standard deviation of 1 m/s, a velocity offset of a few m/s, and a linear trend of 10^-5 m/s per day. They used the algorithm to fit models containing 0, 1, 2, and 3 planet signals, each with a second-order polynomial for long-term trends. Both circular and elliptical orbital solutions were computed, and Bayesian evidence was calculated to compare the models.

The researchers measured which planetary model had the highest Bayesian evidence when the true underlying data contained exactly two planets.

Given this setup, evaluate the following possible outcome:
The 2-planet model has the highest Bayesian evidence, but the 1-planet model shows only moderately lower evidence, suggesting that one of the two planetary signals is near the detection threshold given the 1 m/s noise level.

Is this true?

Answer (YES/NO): NO